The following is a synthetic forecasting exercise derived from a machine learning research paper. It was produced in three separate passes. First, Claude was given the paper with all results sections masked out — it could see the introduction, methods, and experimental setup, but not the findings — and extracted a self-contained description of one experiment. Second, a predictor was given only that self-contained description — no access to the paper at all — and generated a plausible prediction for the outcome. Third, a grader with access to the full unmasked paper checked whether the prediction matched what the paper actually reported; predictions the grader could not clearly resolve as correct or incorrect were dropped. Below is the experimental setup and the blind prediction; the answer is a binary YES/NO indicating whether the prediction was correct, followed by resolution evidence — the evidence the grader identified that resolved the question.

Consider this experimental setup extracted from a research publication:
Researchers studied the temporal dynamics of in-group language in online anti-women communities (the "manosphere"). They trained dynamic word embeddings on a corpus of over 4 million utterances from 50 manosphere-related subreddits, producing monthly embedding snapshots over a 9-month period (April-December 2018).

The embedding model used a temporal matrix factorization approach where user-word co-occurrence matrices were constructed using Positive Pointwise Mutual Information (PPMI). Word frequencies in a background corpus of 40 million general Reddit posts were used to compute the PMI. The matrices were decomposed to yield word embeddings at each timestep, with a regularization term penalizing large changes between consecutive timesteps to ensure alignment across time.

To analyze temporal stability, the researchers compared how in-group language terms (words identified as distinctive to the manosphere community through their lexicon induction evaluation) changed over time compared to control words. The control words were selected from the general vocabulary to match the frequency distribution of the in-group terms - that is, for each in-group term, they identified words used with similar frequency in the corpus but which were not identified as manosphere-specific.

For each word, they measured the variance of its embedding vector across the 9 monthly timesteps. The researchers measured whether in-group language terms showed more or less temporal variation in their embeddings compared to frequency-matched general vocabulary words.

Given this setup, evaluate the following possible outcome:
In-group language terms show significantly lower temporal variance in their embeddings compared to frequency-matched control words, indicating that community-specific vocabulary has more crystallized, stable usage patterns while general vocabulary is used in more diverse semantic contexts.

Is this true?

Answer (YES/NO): YES